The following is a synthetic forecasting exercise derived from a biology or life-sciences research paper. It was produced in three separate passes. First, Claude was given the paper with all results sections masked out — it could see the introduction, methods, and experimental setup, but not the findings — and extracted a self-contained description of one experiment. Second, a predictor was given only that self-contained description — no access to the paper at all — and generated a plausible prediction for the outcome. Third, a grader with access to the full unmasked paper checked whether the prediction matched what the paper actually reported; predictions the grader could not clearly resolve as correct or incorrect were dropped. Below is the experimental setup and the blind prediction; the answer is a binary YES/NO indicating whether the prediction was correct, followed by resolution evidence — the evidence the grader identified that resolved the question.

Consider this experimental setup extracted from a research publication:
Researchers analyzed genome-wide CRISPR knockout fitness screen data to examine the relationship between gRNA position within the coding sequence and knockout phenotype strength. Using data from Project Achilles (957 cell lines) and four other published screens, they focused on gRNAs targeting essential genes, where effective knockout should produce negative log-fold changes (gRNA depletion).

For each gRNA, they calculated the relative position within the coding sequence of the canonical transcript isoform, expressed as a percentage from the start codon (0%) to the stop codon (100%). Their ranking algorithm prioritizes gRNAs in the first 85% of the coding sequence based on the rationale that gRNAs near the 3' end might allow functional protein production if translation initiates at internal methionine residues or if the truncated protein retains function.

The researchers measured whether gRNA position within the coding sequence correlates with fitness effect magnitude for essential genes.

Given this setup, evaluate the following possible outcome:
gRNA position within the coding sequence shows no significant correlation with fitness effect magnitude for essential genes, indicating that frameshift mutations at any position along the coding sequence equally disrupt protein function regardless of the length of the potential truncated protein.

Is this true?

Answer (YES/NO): NO